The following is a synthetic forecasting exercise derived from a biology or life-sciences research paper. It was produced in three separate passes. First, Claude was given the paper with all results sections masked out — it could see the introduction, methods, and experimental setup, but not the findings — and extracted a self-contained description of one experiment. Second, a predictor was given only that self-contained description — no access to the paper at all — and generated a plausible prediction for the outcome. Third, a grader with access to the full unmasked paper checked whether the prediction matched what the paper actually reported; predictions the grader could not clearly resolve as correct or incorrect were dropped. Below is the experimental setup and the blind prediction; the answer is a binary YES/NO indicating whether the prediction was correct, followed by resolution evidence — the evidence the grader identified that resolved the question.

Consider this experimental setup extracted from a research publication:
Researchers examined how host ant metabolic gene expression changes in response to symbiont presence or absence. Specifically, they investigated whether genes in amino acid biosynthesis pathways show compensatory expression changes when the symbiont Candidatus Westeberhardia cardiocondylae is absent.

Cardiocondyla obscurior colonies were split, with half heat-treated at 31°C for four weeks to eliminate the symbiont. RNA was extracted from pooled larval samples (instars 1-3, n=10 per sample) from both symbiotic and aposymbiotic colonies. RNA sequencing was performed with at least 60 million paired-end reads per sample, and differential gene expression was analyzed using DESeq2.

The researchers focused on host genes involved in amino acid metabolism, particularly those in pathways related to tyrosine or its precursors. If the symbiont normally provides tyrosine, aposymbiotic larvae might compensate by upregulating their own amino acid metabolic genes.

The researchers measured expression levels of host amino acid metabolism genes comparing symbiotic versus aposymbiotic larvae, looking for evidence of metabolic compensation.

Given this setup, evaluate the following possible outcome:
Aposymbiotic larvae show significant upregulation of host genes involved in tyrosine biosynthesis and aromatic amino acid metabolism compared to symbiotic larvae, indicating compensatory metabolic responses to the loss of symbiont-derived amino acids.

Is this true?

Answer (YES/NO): NO